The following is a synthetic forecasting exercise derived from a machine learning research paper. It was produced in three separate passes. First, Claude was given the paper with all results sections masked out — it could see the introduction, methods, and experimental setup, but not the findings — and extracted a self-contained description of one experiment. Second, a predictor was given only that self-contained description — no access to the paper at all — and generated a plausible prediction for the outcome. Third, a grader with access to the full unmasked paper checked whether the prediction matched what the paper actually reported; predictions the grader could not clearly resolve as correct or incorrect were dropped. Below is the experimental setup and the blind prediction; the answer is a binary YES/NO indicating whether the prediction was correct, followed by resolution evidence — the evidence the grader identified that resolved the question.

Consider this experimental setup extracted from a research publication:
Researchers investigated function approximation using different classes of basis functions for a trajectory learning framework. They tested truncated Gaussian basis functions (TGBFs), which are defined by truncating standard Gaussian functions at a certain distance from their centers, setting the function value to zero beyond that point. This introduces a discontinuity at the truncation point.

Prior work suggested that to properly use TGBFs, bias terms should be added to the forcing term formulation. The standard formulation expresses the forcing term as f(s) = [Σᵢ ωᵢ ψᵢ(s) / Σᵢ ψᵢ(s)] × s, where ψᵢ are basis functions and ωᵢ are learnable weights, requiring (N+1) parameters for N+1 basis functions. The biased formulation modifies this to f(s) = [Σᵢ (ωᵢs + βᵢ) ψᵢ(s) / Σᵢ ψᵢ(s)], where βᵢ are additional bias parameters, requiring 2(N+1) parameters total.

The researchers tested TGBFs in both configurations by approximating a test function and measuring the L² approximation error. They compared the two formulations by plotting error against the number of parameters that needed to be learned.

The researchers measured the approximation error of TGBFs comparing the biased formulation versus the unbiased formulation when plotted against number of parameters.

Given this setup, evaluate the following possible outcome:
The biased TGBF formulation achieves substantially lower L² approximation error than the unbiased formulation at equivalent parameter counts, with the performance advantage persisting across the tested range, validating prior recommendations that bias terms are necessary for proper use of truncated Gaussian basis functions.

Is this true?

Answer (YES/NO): YES